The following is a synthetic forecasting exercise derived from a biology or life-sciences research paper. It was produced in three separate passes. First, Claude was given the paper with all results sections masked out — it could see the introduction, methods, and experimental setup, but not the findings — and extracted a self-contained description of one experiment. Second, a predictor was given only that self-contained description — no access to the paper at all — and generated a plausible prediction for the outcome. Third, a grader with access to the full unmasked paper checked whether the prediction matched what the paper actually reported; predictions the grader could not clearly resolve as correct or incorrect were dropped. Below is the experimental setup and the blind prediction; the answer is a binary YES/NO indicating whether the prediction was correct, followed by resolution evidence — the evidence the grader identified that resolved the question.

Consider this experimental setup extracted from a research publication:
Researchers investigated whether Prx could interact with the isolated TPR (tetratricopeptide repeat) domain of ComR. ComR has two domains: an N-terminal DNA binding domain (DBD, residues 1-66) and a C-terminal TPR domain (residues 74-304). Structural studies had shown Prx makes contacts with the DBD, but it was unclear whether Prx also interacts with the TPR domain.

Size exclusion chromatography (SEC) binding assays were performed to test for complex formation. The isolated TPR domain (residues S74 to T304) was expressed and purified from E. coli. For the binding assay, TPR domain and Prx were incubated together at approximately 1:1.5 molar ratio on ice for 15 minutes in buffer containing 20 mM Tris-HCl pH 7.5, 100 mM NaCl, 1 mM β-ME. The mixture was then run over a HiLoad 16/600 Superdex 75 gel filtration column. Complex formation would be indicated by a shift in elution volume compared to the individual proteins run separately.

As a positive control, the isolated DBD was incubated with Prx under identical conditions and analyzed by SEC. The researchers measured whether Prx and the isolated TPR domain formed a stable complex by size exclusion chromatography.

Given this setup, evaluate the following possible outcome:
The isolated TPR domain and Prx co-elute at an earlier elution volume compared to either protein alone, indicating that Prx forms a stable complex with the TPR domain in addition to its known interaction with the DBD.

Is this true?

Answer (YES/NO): NO